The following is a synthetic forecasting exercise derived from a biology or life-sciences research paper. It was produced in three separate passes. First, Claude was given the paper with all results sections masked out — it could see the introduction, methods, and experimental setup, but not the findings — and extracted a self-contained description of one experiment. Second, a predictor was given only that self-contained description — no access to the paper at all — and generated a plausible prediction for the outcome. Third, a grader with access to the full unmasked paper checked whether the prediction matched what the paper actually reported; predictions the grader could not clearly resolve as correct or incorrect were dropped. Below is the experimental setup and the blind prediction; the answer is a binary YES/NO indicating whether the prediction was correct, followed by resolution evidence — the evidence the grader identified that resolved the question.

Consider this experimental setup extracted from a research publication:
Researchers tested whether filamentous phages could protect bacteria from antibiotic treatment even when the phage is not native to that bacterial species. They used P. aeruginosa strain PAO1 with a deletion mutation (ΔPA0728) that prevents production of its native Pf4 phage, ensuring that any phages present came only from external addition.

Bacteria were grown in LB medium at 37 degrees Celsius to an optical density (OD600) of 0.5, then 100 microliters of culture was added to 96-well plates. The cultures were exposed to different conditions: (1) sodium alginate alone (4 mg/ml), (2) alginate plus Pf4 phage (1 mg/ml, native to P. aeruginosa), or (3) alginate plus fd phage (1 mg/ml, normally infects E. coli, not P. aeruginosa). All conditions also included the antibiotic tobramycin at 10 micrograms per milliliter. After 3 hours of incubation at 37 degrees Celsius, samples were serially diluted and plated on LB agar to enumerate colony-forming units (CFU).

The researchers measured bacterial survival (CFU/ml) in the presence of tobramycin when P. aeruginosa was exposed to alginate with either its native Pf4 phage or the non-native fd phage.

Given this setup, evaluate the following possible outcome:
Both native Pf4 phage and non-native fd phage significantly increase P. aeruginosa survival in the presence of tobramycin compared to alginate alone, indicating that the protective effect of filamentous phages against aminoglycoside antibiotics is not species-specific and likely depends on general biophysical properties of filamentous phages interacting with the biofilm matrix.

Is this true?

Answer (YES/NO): YES